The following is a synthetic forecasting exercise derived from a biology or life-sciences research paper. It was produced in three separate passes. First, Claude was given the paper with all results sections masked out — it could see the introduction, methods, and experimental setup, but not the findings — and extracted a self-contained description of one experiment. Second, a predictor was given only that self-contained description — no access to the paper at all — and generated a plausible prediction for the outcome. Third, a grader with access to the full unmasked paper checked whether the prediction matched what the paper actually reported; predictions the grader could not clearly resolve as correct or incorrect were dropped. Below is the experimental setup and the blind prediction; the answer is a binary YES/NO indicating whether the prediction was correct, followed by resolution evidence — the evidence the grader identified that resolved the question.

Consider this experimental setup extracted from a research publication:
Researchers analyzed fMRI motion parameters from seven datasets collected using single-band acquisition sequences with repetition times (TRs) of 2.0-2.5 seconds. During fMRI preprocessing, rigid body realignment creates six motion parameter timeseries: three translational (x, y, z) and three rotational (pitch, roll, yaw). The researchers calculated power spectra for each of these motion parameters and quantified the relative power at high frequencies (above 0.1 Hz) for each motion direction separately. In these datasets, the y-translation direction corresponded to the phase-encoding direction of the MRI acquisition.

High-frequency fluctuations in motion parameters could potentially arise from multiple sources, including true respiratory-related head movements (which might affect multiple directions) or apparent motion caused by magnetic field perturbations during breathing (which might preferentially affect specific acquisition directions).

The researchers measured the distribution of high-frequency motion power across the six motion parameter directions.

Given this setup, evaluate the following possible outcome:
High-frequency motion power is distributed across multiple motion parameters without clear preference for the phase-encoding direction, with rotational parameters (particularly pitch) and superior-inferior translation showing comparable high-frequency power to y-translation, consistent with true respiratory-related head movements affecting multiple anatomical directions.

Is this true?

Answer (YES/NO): NO